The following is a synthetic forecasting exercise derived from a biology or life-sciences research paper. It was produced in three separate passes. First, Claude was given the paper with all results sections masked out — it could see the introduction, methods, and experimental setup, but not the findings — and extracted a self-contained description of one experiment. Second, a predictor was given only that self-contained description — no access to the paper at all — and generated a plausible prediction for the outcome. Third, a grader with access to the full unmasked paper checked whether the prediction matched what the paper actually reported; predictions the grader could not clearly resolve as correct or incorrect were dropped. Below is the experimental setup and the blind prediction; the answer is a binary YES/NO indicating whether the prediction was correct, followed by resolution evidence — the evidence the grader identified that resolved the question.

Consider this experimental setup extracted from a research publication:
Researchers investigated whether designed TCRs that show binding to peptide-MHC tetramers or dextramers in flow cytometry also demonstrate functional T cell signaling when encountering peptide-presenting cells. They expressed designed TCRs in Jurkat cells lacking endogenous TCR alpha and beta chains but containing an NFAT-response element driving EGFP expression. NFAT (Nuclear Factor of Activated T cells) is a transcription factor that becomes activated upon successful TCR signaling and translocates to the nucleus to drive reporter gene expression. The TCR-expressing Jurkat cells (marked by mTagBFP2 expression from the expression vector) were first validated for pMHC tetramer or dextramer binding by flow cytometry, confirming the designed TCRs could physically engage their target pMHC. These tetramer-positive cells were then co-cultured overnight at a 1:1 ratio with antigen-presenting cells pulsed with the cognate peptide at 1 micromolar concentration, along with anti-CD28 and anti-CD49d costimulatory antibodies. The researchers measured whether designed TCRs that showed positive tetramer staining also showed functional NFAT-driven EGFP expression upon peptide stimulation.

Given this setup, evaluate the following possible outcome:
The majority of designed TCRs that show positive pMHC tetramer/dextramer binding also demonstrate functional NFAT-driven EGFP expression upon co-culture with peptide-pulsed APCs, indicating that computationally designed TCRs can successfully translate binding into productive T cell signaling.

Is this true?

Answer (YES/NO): YES